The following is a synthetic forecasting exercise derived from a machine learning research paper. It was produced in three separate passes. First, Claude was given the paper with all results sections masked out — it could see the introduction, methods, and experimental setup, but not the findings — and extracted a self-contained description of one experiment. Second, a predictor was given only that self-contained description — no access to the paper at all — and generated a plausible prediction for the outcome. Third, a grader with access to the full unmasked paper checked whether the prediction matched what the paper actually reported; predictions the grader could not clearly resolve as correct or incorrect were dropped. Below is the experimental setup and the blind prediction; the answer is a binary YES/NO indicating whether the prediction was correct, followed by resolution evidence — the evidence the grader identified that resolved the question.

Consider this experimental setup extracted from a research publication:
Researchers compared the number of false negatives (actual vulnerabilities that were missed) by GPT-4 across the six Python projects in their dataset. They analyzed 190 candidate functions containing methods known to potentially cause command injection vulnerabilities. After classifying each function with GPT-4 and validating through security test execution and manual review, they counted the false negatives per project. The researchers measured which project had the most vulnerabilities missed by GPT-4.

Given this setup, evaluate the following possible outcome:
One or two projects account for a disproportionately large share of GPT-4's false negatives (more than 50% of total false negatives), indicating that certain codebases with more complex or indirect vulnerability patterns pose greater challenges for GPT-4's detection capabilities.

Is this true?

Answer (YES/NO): YES